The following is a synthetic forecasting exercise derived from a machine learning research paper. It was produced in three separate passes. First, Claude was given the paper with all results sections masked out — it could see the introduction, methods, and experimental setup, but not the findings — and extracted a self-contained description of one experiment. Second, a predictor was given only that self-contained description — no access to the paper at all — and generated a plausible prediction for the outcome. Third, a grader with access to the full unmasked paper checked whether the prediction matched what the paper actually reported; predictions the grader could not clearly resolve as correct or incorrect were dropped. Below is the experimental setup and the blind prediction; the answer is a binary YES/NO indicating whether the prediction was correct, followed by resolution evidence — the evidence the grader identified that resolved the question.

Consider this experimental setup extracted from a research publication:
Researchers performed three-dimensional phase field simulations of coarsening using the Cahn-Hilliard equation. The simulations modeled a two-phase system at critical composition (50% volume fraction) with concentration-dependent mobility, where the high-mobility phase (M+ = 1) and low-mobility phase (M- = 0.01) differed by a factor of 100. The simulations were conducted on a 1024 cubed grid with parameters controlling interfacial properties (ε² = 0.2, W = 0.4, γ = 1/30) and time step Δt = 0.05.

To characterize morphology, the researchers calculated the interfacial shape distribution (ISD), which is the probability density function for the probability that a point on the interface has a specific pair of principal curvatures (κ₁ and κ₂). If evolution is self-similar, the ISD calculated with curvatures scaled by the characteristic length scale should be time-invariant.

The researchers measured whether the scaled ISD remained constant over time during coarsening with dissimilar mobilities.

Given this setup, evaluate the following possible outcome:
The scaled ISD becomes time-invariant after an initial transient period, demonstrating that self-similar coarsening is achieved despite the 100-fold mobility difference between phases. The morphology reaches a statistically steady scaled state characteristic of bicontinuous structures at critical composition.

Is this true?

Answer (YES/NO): YES